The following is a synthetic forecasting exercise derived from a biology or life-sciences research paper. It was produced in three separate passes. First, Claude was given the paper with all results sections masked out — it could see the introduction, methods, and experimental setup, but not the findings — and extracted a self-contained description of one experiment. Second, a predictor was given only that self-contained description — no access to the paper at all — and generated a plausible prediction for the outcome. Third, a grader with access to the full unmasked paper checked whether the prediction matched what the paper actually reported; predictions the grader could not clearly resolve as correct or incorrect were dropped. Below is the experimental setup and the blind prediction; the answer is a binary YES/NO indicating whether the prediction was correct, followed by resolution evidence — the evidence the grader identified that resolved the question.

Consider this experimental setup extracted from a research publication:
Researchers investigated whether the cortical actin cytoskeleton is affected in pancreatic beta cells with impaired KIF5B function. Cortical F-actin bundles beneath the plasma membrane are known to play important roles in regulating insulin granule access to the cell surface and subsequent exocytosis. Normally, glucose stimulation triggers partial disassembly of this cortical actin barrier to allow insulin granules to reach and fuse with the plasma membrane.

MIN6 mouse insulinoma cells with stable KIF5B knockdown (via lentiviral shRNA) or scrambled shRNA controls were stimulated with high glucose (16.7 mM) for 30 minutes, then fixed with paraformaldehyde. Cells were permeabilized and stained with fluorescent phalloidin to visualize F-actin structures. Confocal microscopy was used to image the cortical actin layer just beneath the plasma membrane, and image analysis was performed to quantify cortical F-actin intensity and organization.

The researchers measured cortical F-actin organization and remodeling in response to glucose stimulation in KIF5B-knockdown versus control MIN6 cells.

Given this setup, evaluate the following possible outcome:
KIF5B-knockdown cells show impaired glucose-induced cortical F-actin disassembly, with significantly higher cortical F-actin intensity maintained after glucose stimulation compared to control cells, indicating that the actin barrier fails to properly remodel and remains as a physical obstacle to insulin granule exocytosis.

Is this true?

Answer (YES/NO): YES